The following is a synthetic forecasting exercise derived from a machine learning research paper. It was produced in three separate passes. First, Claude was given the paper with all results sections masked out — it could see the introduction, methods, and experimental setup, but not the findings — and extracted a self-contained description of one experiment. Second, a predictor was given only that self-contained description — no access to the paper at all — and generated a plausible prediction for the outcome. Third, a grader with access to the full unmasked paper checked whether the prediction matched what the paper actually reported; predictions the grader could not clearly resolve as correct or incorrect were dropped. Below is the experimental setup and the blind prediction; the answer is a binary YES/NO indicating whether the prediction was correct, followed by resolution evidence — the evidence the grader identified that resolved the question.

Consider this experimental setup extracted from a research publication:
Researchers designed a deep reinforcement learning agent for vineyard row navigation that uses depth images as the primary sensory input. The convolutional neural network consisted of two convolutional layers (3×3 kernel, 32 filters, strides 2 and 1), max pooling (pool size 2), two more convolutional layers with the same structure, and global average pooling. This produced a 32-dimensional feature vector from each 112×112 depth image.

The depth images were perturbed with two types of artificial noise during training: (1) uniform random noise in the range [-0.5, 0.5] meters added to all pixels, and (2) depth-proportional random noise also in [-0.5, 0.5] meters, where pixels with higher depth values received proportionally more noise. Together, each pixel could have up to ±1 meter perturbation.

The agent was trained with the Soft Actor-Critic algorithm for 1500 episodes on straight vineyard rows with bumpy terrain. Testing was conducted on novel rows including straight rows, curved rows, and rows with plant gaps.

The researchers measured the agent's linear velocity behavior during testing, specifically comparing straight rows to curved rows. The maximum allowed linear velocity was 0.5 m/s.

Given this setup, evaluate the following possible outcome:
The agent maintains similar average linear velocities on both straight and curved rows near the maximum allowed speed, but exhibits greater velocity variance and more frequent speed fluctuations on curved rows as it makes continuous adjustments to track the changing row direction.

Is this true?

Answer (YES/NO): NO